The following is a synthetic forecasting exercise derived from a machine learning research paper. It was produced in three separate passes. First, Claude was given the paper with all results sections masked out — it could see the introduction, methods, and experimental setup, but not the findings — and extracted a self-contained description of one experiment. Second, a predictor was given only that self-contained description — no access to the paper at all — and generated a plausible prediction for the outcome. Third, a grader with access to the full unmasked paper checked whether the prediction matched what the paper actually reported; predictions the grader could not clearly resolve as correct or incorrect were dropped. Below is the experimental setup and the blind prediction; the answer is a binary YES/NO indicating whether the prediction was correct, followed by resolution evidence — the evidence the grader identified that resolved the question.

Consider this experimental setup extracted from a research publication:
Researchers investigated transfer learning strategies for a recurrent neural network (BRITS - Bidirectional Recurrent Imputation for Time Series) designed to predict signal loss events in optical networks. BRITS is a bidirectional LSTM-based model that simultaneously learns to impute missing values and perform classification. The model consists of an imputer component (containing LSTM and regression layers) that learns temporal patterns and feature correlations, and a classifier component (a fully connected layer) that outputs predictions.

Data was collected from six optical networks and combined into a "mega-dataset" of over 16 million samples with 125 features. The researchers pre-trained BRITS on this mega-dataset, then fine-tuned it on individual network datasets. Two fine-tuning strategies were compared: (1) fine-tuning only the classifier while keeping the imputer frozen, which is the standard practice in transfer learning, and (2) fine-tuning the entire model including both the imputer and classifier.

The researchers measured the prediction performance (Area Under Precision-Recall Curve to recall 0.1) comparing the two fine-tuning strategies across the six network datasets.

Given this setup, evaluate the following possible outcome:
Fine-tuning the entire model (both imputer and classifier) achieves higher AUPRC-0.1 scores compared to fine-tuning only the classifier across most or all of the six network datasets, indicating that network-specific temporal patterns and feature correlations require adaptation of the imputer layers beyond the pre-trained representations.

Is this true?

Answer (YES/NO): NO